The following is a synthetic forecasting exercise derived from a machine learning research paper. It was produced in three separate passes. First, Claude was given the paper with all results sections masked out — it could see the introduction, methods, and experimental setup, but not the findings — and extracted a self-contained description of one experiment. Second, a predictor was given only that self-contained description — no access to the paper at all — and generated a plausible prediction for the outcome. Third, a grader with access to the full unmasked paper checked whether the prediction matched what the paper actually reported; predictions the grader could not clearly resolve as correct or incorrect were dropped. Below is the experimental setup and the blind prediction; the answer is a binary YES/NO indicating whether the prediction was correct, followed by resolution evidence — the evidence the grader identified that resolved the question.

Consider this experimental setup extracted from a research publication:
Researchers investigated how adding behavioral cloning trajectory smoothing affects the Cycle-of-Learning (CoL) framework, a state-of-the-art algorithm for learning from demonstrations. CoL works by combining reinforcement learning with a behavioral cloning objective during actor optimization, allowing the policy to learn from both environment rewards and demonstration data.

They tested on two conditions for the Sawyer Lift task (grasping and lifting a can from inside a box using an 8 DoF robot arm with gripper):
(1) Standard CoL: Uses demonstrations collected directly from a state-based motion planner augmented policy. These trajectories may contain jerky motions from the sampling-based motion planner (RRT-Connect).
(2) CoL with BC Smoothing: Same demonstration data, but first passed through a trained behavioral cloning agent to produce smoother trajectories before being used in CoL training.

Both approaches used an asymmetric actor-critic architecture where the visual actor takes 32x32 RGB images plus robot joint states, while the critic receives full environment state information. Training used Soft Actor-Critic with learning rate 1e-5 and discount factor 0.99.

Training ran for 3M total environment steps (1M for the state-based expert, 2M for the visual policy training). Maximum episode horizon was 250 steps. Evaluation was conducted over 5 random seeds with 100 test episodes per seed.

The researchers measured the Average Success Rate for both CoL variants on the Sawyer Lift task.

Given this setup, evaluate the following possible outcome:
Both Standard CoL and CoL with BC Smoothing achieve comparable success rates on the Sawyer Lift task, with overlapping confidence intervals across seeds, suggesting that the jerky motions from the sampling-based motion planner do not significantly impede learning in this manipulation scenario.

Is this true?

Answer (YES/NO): NO